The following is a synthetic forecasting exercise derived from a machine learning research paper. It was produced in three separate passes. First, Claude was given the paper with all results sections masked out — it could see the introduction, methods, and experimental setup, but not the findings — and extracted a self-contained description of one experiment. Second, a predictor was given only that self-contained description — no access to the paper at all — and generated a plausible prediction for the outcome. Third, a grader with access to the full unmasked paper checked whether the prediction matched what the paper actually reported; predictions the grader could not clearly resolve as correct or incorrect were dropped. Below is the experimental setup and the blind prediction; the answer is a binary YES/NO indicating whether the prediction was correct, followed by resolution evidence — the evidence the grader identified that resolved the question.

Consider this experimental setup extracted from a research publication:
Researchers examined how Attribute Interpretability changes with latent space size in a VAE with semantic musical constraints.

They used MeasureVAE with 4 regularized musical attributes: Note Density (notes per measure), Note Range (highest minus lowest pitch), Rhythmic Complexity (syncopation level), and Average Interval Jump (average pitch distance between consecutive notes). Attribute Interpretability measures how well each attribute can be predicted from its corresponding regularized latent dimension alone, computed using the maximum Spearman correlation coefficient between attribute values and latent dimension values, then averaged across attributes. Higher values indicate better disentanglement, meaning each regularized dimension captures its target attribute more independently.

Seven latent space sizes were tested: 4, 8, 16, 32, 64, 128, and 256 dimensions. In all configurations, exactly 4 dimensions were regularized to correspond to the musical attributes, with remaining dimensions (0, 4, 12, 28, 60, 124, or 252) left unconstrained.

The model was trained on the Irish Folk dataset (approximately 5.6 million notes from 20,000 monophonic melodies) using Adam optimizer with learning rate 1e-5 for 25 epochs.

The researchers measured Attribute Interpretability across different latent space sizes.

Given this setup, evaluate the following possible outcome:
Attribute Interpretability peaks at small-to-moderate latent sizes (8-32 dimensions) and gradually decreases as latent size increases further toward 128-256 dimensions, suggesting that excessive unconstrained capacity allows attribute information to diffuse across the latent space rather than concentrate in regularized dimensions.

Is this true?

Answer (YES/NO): NO